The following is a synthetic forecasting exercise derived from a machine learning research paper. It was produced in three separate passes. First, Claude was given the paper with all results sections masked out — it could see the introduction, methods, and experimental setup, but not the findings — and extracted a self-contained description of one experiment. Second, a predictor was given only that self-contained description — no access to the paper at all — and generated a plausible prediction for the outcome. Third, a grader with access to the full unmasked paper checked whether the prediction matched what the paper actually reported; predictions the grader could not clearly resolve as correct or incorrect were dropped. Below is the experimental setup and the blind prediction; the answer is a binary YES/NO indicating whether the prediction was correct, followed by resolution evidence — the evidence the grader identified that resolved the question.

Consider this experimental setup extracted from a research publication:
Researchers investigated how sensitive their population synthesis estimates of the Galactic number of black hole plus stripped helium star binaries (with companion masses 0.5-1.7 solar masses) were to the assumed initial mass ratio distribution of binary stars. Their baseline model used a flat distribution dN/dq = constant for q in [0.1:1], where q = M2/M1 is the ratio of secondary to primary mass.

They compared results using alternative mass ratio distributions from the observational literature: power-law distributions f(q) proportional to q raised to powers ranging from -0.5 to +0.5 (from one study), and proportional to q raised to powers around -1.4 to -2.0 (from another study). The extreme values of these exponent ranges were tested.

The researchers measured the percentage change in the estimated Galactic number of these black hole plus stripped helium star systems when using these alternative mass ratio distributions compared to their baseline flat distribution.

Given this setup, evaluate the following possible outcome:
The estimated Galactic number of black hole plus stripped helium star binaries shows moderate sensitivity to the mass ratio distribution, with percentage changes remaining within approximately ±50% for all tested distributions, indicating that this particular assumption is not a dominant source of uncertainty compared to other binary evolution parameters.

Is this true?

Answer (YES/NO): YES